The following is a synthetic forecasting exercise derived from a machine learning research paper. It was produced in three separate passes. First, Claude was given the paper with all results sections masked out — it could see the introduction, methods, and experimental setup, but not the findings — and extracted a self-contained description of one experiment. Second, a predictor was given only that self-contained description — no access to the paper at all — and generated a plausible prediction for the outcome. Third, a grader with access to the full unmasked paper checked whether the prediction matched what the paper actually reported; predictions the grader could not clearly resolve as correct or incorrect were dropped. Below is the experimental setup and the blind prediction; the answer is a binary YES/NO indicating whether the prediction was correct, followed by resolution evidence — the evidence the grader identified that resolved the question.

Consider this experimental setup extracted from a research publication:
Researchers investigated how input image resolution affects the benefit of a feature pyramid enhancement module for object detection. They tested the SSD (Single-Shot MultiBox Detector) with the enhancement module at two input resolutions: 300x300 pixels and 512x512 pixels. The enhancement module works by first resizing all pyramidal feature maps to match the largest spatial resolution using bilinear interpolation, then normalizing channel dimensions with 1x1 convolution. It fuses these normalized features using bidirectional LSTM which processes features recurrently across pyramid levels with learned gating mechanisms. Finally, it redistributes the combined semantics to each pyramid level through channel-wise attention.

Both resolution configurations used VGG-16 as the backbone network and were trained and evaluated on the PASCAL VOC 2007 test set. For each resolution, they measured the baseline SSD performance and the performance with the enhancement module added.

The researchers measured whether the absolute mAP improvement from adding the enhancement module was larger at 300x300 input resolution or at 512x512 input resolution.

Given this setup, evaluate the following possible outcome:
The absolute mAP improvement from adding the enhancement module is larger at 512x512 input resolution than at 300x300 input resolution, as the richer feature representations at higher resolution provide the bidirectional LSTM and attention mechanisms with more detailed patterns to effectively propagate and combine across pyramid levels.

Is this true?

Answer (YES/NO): NO